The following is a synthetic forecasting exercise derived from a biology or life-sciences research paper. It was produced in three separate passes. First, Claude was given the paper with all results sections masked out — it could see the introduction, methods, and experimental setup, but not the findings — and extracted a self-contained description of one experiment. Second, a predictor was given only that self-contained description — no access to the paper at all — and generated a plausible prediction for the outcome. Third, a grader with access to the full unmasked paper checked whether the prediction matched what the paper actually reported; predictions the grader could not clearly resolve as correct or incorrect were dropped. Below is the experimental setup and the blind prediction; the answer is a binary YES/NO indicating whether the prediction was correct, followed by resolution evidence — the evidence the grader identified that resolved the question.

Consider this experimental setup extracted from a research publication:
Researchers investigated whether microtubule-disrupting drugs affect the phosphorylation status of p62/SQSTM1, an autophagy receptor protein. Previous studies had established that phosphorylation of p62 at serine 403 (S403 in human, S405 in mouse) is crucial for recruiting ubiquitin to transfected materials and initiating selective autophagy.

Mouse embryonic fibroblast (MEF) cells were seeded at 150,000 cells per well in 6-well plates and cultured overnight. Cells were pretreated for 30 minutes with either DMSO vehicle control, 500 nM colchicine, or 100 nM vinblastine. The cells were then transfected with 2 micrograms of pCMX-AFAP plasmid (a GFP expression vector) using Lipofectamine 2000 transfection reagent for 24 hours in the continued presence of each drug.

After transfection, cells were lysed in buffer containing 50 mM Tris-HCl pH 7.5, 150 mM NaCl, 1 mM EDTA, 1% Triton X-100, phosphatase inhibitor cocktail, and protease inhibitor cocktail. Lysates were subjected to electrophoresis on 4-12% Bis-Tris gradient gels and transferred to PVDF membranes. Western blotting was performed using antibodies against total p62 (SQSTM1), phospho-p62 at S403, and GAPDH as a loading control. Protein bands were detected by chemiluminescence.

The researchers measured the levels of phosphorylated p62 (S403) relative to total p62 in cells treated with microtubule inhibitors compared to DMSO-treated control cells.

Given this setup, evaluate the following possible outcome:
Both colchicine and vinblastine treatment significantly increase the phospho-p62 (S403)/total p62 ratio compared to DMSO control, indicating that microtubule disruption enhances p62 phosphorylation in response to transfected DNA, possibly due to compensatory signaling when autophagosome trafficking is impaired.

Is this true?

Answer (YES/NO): NO